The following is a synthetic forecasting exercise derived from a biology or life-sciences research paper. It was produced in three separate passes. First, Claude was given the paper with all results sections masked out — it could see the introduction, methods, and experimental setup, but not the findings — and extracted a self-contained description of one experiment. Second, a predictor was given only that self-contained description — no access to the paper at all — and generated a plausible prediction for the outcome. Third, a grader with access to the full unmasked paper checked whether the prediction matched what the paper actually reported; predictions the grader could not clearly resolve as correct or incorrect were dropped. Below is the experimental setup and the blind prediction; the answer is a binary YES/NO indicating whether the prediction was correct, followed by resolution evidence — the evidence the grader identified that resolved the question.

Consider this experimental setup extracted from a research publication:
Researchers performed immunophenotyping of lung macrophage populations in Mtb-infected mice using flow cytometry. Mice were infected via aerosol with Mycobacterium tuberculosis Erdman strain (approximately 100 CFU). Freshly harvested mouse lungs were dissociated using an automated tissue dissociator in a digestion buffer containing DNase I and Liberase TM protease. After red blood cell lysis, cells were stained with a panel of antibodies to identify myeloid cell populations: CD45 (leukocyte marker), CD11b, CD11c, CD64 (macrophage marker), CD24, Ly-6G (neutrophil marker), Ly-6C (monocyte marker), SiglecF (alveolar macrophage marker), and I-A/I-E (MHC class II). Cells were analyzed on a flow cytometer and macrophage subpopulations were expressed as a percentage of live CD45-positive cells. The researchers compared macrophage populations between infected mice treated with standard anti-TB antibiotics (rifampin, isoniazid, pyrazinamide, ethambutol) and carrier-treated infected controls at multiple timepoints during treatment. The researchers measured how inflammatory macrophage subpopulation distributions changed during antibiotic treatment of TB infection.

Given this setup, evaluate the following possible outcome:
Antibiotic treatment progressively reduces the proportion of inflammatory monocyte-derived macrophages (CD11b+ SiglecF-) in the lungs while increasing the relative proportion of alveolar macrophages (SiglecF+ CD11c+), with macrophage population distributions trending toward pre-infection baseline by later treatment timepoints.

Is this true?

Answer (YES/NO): NO